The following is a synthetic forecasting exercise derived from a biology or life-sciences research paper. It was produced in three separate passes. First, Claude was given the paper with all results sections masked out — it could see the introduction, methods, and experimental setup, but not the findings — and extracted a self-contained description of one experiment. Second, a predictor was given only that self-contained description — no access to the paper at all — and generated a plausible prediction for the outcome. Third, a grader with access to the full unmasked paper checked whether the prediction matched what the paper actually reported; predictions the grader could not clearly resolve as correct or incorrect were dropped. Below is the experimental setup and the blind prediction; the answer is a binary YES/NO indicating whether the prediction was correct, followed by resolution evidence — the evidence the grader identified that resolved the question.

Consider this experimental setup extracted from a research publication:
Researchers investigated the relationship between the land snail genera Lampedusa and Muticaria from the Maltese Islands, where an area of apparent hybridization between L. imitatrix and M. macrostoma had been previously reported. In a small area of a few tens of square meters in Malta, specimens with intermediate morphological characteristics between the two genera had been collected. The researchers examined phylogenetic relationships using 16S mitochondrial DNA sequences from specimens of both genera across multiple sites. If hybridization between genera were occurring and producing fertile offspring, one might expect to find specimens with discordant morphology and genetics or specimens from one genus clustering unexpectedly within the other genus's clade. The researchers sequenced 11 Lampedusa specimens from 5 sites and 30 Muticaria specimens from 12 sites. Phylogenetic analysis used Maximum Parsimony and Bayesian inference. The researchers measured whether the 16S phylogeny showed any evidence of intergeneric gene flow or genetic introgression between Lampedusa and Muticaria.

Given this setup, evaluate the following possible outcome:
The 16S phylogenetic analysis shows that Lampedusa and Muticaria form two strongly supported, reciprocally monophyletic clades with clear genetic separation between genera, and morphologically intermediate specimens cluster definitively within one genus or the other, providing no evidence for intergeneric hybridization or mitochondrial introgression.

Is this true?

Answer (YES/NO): NO